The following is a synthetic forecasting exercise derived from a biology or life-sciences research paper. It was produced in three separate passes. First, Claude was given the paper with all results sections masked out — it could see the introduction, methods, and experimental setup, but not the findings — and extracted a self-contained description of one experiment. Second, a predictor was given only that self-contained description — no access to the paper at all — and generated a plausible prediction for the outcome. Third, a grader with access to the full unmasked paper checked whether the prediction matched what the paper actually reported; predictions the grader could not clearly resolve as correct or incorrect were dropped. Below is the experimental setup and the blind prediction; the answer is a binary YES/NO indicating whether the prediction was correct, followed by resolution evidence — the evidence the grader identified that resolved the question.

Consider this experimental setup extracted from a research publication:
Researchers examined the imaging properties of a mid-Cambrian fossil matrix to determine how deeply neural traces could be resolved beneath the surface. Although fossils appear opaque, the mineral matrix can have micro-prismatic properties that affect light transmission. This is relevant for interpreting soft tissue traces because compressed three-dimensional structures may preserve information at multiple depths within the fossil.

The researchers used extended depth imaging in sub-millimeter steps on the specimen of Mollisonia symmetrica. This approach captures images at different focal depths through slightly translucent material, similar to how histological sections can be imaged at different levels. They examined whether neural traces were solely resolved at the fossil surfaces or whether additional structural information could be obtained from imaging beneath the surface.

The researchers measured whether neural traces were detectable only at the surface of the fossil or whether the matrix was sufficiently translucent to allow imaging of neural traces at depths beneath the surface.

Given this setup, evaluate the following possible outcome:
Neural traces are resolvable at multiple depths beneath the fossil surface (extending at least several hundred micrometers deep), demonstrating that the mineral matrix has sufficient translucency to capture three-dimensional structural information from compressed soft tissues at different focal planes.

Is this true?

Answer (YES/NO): YES